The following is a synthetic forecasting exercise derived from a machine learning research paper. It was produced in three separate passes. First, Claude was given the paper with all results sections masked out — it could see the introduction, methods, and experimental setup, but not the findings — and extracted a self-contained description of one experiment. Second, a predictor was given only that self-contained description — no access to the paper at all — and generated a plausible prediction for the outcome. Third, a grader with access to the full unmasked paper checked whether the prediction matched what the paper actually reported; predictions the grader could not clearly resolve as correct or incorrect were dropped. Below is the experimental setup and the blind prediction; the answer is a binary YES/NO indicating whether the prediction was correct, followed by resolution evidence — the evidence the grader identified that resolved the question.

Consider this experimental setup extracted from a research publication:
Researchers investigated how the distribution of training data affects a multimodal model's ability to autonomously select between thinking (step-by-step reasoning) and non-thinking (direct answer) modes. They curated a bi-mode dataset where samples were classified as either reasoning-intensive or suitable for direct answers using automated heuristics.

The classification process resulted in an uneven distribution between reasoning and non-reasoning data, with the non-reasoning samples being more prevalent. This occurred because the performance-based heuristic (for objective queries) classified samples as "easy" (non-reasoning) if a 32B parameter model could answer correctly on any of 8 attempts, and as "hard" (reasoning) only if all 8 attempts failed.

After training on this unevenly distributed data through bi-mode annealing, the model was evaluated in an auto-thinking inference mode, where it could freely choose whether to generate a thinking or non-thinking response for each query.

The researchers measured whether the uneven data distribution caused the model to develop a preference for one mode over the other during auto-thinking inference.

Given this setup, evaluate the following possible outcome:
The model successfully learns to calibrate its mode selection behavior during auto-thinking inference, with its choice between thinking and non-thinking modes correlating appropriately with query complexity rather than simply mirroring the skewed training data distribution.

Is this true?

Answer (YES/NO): NO